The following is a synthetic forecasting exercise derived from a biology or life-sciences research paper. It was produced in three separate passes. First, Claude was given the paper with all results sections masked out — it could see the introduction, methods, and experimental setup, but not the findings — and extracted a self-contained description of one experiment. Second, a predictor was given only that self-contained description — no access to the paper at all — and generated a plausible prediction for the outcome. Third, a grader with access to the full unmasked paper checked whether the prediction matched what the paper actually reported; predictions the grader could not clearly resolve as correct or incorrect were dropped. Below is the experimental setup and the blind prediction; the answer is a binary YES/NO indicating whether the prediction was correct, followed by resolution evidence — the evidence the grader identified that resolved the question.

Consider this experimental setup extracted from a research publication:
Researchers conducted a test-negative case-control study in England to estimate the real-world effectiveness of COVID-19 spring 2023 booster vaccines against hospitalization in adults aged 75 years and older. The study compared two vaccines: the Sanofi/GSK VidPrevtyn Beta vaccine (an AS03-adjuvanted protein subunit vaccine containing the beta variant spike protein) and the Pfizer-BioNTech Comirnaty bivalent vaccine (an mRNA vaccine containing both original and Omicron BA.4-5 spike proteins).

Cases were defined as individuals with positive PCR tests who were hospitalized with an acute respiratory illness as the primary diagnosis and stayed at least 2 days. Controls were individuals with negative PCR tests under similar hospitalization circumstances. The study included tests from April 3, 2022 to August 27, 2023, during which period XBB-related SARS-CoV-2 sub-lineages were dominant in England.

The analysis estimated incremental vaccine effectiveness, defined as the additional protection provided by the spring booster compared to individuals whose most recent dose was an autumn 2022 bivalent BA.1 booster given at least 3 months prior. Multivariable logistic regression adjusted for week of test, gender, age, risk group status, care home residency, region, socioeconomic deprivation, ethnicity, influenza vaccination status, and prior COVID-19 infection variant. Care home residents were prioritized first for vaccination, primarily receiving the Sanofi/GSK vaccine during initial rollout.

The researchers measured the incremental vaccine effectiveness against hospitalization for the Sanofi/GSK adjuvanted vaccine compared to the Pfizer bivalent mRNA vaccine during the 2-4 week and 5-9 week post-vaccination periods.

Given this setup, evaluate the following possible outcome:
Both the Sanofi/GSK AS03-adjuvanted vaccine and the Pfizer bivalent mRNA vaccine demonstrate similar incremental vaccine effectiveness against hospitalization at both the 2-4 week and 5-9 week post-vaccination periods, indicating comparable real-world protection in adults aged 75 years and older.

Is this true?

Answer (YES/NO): YES